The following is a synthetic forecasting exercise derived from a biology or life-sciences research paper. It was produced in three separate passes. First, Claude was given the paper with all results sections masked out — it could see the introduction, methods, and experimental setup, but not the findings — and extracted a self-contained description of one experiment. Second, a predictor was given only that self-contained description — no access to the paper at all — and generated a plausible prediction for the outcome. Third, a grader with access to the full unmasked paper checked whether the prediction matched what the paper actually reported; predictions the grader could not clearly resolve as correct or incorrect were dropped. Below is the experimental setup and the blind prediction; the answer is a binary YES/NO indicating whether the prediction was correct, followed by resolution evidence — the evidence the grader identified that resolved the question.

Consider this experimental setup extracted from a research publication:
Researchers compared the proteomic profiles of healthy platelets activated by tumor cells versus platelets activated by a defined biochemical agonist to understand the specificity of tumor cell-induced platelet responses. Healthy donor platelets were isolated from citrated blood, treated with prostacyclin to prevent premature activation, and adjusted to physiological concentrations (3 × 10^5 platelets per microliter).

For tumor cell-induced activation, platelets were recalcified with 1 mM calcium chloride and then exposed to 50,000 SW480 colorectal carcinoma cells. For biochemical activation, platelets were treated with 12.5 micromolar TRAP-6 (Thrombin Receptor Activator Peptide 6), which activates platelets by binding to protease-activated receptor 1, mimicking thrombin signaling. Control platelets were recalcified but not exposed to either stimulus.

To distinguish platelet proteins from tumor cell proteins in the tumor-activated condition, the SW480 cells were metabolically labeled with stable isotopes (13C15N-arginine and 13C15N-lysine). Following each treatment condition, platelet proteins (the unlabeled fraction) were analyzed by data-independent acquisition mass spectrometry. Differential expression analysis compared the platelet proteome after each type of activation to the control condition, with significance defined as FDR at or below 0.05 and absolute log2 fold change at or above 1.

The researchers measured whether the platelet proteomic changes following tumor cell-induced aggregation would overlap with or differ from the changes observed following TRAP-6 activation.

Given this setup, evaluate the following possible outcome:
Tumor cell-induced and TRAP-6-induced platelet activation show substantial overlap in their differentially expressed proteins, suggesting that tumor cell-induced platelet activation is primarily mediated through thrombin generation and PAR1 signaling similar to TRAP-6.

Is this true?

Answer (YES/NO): YES